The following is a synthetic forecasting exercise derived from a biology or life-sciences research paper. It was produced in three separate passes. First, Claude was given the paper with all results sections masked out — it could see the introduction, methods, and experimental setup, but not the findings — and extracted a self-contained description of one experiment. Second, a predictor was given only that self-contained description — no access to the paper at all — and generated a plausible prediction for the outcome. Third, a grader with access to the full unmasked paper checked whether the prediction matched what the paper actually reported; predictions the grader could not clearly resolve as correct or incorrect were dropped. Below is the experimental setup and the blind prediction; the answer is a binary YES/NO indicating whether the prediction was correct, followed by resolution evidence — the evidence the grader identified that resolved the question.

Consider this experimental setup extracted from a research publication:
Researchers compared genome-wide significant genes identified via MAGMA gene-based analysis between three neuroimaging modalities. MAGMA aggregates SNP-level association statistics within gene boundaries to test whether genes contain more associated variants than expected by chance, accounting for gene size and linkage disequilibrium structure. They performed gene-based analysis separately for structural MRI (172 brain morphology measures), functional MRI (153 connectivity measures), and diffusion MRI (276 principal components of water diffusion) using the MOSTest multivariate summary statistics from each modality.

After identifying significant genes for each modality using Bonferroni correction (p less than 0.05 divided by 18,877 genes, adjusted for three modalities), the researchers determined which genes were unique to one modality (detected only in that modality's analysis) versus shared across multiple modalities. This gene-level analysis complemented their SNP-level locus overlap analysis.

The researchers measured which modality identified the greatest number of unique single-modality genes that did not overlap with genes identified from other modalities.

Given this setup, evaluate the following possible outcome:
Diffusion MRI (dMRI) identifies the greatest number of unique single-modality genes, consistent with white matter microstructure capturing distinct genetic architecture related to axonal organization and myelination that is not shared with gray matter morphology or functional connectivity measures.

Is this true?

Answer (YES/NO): NO